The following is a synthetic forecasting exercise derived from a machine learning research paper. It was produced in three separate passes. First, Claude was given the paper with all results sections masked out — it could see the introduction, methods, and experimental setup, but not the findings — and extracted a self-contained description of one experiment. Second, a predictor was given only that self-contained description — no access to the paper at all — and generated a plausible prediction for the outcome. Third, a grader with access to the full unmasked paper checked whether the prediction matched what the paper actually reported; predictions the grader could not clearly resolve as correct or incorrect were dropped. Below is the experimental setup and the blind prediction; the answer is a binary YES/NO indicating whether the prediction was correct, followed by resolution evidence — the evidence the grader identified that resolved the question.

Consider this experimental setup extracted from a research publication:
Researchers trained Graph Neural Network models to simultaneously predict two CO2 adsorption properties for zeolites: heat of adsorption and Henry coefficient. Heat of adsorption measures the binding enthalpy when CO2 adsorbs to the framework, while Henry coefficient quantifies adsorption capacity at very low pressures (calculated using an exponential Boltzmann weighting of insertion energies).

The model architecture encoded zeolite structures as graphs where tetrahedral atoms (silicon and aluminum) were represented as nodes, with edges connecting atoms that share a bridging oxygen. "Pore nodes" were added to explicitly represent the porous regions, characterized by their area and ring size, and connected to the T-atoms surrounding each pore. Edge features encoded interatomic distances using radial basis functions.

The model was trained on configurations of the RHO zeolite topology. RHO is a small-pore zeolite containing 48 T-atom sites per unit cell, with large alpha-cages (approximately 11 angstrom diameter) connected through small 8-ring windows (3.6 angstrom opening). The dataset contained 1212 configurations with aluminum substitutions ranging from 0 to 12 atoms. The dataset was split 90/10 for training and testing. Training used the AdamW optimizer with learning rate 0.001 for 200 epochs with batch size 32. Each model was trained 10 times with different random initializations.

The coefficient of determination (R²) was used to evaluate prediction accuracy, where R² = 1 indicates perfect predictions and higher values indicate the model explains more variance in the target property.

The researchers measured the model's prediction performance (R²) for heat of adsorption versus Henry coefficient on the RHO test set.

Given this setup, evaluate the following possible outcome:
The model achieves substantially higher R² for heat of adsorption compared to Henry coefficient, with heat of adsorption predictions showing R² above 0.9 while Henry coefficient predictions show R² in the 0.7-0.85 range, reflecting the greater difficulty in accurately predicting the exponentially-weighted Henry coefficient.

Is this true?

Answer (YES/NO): NO